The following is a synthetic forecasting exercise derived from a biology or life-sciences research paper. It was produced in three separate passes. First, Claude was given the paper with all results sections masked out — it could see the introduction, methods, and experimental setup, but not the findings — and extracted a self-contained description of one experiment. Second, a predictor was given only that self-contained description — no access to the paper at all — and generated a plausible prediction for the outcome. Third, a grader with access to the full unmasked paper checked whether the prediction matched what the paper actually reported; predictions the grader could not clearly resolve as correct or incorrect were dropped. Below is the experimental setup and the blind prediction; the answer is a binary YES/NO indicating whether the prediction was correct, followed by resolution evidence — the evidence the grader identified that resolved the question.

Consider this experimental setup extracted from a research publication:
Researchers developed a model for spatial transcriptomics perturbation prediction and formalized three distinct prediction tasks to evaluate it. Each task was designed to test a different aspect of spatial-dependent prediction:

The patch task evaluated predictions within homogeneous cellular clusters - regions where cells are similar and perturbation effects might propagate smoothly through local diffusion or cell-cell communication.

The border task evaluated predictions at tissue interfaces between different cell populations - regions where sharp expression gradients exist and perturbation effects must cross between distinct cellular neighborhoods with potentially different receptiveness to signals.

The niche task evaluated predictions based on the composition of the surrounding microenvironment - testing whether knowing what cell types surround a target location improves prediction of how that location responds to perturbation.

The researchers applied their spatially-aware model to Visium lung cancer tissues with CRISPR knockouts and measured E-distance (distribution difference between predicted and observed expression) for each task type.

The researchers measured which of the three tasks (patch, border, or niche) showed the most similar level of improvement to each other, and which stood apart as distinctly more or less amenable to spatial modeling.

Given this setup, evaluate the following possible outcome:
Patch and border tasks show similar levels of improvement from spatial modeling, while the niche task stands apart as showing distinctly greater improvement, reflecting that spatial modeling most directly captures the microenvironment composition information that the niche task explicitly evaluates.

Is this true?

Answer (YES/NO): NO